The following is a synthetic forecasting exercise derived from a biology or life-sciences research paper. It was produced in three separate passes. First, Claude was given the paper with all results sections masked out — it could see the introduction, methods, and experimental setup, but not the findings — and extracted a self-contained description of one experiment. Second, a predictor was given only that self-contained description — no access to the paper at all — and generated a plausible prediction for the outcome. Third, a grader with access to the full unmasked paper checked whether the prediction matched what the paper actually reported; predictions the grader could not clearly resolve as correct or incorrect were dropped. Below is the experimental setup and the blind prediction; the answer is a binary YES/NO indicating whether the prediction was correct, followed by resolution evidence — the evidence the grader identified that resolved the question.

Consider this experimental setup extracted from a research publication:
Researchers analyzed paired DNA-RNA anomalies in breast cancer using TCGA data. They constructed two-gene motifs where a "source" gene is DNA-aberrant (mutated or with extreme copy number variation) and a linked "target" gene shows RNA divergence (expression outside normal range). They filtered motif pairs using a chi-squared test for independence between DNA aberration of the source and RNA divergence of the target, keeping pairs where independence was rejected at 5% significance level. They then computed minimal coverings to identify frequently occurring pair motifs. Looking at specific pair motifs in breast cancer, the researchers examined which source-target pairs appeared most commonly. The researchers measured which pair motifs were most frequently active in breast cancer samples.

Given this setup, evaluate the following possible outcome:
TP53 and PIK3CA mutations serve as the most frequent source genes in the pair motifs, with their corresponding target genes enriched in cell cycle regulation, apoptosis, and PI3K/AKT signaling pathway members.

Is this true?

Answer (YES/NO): NO